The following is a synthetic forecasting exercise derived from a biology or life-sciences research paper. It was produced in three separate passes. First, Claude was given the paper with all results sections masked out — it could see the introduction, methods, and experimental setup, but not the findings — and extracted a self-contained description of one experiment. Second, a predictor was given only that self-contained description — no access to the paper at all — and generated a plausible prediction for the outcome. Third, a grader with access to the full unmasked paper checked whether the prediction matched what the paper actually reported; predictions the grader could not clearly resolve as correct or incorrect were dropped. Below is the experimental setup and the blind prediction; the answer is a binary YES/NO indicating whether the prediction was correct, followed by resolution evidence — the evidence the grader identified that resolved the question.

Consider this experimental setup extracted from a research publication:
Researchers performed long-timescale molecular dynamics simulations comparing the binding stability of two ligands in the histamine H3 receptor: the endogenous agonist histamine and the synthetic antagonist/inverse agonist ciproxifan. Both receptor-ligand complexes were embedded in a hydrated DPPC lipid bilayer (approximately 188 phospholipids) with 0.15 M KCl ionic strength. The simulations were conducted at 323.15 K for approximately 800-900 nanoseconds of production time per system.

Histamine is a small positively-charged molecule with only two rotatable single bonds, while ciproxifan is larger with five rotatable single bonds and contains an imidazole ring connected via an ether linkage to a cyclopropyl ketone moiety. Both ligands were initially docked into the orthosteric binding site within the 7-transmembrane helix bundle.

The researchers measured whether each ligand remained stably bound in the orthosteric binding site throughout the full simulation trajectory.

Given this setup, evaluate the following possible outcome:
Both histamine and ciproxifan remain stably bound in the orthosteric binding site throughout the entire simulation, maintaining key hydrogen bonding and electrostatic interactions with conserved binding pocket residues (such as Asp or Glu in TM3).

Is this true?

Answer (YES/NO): NO